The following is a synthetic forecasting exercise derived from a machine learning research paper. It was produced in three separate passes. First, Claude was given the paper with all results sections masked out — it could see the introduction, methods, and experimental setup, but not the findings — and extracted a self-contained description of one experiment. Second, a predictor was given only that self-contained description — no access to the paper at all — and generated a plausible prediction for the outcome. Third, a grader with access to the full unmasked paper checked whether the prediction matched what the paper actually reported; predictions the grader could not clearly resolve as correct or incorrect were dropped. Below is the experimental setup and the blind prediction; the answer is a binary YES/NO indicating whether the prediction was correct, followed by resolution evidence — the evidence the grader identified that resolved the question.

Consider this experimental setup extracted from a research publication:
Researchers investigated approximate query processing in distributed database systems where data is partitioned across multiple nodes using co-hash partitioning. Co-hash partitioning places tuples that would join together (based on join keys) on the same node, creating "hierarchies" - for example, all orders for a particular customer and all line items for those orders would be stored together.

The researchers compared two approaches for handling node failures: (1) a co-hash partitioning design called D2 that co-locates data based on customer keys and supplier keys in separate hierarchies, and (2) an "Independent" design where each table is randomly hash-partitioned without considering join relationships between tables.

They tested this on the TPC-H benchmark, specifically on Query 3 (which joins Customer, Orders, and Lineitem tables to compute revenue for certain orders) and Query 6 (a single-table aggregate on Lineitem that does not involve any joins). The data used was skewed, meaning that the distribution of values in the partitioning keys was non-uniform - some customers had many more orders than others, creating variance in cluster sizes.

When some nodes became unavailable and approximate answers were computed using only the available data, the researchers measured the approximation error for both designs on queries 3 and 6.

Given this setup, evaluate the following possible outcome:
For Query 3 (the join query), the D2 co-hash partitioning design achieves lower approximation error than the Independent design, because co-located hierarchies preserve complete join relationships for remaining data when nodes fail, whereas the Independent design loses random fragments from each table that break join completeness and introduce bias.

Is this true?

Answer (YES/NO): NO